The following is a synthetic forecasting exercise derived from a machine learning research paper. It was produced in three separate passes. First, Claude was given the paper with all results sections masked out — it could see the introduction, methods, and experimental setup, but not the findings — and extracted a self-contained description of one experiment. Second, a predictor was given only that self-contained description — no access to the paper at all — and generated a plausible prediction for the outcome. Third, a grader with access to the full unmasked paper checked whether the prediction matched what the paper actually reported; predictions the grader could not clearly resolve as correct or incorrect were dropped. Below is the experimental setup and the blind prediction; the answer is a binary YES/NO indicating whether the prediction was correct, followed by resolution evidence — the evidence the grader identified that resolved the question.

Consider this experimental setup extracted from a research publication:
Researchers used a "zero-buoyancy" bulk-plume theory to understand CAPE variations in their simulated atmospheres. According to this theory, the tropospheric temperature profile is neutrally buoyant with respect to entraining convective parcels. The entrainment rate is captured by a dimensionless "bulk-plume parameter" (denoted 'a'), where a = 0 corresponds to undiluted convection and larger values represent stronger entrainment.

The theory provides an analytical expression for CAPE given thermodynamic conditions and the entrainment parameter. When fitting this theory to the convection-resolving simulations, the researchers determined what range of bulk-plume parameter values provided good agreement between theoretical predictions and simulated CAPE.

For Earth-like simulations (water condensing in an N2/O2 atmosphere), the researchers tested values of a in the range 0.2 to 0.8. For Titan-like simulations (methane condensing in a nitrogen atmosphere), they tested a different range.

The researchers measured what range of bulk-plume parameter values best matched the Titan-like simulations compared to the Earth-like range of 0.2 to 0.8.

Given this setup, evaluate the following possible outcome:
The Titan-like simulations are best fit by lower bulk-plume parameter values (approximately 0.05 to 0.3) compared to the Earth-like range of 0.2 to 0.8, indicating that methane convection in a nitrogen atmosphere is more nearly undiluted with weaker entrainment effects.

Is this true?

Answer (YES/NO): NO